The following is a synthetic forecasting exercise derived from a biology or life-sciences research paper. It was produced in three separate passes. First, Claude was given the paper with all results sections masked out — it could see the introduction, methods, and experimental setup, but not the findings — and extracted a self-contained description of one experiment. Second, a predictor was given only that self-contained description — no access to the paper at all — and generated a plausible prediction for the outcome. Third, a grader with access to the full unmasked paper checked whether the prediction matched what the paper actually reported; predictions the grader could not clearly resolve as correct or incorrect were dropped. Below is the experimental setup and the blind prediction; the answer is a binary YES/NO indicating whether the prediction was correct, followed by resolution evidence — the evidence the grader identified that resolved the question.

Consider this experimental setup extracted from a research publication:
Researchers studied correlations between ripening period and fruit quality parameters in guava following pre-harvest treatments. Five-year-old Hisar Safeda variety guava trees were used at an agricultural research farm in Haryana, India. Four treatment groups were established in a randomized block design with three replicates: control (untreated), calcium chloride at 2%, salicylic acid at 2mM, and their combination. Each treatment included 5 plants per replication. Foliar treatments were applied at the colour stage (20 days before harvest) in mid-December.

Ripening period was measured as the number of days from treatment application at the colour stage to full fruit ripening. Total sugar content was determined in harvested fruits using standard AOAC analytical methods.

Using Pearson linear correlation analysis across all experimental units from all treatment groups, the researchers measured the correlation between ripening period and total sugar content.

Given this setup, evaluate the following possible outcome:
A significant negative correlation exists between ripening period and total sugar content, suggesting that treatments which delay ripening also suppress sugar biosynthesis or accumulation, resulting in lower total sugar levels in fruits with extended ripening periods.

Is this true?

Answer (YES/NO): YES